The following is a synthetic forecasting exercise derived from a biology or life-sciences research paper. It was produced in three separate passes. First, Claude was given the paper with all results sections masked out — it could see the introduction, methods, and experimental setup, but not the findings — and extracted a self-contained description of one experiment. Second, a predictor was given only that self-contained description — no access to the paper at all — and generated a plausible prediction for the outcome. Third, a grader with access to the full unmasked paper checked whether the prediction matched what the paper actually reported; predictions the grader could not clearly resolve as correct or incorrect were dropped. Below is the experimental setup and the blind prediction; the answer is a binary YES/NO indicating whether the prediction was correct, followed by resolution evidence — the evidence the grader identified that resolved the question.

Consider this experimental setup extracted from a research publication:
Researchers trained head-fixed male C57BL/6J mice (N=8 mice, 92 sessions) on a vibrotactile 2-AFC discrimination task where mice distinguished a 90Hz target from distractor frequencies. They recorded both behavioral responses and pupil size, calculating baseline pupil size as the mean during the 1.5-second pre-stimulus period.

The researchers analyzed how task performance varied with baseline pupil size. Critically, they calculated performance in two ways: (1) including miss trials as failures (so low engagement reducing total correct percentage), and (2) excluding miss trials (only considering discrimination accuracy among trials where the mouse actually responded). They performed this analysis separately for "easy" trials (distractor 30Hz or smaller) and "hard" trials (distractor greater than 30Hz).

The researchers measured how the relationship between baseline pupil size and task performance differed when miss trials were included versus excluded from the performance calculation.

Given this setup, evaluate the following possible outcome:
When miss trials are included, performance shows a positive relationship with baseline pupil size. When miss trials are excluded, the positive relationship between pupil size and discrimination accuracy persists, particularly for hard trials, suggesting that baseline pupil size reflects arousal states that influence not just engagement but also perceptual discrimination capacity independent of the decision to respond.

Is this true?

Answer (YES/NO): NO